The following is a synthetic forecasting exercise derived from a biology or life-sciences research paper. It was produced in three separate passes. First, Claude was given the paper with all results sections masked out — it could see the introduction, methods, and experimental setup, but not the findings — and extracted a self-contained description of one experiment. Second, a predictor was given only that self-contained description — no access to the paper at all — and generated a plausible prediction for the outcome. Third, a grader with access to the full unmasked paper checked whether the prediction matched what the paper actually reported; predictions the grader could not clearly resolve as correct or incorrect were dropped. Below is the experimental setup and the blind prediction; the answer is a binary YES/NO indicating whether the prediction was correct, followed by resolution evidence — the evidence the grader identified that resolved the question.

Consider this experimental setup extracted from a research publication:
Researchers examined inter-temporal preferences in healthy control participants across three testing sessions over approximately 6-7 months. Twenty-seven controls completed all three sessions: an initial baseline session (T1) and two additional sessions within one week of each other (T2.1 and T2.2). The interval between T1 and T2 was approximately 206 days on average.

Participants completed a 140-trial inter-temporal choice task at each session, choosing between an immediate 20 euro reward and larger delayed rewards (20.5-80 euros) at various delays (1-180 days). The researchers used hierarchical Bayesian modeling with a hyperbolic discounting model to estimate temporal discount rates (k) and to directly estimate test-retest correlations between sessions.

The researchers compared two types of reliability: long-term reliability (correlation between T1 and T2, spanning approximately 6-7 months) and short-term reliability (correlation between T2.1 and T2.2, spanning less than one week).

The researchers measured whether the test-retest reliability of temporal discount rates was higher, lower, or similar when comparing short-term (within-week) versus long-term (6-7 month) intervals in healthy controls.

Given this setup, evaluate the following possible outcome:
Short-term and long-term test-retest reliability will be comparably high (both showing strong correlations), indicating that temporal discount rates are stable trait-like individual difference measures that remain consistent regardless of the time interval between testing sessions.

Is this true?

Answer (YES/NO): YES